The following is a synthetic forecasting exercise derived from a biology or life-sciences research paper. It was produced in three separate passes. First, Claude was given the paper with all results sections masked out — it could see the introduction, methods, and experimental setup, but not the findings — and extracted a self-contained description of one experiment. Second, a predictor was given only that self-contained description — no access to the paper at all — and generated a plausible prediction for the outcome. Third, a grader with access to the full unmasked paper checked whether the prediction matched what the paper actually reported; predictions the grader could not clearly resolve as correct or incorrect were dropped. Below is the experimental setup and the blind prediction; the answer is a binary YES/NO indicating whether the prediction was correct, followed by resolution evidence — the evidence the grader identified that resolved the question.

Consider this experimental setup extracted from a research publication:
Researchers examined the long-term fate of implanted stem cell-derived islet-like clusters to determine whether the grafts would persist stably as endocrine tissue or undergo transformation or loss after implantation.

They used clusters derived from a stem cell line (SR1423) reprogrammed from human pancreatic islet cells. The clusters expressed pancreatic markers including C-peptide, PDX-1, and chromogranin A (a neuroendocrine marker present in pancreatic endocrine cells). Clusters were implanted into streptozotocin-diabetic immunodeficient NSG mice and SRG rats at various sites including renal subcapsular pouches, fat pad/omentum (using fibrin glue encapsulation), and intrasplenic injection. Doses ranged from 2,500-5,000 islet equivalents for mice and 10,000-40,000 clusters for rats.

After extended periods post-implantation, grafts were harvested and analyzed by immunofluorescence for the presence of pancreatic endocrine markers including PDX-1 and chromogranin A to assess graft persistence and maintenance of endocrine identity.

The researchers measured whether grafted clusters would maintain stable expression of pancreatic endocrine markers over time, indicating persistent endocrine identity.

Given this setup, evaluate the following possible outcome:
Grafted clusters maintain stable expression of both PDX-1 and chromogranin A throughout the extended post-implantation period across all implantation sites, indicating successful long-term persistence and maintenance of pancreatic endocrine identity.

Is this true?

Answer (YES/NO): NO